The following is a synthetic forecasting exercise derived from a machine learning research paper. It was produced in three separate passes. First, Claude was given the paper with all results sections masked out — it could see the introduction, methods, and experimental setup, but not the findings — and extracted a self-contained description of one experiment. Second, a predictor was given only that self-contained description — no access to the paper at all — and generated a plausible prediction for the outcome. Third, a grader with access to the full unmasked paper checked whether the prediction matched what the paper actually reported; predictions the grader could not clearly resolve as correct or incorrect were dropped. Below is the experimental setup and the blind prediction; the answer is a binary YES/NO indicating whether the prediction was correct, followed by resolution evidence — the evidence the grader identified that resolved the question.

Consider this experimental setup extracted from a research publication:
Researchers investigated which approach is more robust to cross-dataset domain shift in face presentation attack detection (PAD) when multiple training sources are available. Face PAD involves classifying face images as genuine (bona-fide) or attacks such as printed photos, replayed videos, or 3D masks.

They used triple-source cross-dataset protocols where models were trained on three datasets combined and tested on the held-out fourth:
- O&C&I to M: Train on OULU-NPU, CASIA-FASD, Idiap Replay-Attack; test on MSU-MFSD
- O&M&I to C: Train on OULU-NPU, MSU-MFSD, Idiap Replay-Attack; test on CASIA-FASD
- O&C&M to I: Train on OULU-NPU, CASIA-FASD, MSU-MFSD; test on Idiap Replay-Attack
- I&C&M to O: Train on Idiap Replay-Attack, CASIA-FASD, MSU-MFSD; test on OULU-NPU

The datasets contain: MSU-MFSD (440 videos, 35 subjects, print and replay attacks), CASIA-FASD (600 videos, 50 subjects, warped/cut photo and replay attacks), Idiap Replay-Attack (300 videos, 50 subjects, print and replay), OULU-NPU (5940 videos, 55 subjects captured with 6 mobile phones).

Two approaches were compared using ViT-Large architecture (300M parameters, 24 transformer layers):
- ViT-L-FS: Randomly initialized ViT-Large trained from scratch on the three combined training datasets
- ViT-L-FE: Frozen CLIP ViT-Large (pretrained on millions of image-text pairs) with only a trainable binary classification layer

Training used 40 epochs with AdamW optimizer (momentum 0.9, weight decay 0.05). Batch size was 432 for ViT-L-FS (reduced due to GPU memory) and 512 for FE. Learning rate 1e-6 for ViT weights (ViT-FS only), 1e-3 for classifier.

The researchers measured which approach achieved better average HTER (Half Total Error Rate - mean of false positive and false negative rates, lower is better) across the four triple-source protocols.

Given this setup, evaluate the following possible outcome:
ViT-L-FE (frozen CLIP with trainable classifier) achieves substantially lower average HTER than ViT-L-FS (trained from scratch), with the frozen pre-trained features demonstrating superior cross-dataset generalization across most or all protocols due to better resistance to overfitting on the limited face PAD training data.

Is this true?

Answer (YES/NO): NO